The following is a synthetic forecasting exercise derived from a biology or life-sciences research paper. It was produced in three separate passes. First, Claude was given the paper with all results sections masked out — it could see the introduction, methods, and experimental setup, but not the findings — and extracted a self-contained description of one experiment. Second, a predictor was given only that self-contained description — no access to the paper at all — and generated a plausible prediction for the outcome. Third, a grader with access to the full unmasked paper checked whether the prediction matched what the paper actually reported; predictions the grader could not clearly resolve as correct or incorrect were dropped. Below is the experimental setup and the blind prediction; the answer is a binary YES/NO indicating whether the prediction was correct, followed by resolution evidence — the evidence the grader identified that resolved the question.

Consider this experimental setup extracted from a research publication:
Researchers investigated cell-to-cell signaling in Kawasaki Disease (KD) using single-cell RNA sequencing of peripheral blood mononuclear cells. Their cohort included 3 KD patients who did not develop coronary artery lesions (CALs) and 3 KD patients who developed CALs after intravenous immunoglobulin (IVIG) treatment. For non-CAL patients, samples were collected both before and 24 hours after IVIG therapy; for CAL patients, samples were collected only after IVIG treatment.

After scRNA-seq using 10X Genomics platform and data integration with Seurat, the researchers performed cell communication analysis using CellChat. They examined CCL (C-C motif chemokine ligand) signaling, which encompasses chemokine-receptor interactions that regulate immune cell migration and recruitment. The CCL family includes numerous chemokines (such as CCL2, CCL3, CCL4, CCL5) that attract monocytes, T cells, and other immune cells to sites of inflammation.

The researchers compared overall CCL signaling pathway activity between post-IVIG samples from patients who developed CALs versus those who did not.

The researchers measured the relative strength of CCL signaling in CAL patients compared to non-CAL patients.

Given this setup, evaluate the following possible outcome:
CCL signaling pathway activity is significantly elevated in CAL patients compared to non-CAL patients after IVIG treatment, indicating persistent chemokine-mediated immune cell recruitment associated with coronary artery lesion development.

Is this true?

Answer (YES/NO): YES